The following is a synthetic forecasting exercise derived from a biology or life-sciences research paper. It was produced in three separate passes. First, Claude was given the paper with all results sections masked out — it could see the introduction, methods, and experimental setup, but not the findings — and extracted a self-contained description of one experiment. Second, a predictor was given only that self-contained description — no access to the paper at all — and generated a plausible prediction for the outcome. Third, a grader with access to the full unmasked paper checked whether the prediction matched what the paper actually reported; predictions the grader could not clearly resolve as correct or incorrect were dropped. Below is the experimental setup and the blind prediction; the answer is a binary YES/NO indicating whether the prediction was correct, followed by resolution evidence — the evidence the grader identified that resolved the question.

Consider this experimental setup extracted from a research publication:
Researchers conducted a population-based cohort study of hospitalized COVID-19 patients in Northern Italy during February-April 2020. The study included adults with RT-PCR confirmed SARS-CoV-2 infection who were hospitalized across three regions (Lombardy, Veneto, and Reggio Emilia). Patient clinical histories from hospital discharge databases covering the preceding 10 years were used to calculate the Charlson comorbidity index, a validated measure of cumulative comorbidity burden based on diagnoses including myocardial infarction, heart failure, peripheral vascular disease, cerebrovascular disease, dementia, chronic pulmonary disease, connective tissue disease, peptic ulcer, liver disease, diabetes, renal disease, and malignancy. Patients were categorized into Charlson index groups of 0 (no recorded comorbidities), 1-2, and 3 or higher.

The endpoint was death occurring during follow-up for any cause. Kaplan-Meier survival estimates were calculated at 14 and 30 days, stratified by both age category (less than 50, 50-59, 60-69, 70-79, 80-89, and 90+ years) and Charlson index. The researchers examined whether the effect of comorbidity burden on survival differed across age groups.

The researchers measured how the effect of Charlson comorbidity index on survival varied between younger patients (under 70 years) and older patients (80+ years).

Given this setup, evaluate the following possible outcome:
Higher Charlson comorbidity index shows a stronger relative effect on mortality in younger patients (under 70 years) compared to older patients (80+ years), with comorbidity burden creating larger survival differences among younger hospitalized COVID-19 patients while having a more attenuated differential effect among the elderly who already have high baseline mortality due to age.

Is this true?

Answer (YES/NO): YES